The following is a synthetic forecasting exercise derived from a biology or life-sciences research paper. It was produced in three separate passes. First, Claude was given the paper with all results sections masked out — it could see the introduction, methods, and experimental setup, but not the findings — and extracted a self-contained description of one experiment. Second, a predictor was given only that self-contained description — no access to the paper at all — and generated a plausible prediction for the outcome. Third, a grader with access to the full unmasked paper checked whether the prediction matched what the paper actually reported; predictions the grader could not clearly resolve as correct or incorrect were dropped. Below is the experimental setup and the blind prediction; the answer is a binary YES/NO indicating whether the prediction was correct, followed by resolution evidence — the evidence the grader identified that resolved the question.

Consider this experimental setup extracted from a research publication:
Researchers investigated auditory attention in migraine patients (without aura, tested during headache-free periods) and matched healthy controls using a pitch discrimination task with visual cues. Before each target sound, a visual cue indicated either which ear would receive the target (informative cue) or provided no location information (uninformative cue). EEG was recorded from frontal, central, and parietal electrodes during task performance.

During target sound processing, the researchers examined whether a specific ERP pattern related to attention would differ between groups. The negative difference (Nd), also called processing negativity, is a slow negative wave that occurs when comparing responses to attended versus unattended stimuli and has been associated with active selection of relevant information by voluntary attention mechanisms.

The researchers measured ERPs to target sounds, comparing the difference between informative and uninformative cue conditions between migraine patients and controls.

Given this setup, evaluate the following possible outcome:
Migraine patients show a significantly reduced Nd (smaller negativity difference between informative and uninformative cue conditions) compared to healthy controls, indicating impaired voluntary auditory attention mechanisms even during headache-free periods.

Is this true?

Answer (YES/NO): NO